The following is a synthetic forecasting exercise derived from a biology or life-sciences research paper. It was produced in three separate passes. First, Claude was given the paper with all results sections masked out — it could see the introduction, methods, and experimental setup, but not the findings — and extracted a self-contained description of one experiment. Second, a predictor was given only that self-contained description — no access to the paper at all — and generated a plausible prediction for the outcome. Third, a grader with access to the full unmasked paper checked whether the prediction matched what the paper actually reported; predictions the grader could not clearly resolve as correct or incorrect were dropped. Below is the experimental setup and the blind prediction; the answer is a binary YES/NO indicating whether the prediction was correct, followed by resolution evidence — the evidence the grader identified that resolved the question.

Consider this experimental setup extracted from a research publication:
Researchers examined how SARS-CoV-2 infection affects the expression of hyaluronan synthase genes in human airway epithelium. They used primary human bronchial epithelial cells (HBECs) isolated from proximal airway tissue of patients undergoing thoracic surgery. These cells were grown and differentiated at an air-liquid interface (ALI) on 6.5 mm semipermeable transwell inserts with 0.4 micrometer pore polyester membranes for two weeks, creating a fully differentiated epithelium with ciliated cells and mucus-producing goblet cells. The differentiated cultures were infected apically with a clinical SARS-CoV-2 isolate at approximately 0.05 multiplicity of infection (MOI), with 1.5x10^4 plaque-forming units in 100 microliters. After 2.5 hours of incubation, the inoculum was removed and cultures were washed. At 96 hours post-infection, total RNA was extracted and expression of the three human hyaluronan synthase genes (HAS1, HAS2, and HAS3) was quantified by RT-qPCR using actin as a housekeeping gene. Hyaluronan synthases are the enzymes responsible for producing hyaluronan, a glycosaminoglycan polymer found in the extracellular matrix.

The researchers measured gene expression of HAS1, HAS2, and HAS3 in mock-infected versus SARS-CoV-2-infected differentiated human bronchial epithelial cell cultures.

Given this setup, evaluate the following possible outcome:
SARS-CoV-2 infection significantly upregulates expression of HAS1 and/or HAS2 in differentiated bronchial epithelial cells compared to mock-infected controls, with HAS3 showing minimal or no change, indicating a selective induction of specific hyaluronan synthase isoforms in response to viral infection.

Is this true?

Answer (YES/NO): NO